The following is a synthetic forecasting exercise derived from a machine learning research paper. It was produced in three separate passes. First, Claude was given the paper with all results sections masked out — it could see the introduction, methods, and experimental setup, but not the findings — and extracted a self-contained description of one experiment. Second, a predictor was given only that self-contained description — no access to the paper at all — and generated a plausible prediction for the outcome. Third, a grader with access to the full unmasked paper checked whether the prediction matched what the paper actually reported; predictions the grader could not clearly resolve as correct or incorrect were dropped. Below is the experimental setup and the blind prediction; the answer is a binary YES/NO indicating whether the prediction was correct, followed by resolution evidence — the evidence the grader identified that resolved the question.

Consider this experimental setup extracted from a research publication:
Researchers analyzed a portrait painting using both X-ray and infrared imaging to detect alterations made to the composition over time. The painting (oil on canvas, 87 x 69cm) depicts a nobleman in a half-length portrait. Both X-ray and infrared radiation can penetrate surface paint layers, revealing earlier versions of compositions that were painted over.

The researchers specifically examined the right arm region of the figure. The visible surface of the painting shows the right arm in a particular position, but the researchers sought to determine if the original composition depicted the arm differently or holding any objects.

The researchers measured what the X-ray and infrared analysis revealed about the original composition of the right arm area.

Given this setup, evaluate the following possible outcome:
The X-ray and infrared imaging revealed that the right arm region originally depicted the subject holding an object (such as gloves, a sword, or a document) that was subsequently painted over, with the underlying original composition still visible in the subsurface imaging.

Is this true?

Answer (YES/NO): YES